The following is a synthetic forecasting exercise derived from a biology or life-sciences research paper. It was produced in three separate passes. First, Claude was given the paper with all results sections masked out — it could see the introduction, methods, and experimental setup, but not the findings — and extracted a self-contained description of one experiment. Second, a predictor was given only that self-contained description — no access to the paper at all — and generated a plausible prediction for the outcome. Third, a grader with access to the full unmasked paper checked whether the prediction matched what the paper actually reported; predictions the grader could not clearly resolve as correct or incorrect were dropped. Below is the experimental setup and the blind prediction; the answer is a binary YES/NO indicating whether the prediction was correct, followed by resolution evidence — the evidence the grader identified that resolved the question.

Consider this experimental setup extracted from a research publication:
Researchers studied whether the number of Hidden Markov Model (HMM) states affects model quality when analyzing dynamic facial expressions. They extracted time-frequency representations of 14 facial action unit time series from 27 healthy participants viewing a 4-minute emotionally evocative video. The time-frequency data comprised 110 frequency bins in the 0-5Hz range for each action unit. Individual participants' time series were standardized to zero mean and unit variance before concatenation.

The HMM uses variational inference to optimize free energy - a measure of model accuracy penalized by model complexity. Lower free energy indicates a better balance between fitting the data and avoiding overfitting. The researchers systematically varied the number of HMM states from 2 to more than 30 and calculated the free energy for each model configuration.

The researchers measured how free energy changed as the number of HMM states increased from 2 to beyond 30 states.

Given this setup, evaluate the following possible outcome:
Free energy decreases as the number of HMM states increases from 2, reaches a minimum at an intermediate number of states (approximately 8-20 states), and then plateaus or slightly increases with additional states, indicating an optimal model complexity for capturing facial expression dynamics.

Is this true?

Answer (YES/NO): NO